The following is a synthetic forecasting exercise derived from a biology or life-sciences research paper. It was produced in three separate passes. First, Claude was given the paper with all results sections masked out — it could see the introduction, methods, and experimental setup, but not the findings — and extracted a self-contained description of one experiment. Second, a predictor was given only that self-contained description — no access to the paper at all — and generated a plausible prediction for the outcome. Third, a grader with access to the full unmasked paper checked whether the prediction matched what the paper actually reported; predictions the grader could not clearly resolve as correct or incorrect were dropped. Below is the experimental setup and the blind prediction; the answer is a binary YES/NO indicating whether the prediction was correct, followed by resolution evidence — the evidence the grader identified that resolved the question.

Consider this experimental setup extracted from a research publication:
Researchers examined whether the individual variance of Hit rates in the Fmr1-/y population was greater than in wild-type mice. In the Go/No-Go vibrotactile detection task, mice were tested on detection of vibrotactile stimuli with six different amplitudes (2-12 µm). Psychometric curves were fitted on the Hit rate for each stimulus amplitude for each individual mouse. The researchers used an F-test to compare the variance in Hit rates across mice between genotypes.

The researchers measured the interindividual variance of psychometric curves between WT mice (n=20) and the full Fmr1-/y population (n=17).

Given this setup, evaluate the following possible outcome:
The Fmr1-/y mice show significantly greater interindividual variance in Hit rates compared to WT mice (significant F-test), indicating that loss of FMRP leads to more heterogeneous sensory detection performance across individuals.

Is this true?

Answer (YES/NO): YES